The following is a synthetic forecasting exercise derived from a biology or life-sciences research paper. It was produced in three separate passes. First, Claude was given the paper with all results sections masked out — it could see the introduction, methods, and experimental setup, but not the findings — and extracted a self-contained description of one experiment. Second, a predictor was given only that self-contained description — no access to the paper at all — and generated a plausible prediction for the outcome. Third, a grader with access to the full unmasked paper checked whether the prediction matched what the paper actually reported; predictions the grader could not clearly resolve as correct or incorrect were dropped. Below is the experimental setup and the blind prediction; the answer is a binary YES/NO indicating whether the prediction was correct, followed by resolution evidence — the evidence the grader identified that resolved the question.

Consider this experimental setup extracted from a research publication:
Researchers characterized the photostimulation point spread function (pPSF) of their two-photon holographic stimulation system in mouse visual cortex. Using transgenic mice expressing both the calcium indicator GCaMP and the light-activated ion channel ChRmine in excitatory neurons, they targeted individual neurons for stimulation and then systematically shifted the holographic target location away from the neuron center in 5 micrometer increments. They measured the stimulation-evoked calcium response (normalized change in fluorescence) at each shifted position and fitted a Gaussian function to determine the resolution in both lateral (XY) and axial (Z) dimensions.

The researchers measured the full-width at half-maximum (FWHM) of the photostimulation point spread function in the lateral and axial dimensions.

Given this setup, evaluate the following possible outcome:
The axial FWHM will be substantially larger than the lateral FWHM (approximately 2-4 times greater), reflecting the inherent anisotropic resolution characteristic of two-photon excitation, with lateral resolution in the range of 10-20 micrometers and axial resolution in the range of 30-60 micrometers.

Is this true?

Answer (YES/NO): NO